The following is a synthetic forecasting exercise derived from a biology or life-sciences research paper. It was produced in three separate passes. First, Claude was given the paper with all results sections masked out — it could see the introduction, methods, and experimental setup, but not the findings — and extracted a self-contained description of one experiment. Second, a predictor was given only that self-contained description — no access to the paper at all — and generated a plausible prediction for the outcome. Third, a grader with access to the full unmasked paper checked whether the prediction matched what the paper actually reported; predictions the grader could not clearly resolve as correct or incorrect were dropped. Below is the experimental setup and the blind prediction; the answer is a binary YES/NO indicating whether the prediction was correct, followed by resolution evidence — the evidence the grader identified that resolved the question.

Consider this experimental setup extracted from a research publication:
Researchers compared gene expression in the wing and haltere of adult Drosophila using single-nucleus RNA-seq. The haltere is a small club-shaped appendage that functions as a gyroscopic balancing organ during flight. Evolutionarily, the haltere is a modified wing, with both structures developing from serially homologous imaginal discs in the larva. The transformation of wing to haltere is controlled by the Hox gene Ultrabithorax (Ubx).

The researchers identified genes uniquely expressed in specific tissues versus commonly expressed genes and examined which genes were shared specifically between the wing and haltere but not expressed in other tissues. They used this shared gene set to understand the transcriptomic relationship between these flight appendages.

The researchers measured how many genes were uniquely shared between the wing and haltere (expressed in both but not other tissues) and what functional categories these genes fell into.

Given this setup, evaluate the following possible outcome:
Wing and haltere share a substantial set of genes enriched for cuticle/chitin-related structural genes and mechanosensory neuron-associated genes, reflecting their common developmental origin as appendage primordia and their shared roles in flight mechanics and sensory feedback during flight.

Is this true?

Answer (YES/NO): NO